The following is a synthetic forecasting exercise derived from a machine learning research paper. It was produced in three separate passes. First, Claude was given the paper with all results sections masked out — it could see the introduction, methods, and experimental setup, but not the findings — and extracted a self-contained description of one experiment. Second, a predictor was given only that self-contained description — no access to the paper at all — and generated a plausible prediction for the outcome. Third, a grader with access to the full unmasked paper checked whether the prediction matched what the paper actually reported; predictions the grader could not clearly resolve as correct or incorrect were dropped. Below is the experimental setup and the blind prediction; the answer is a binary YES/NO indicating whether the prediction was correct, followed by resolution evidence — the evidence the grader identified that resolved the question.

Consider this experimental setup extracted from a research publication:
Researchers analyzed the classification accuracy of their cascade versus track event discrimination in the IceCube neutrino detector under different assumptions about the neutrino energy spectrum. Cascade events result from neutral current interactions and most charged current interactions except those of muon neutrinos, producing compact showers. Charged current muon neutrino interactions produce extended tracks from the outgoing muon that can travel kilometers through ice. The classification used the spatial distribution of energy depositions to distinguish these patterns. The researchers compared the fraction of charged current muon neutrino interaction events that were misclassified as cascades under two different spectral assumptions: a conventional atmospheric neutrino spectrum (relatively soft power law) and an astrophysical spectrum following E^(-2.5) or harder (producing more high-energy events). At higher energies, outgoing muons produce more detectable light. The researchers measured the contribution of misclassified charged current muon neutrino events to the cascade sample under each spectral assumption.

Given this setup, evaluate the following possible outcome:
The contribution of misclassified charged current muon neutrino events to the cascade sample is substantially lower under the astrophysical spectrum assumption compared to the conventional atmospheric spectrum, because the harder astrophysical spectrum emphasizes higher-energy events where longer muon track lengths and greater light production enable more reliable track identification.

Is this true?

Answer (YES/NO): YES